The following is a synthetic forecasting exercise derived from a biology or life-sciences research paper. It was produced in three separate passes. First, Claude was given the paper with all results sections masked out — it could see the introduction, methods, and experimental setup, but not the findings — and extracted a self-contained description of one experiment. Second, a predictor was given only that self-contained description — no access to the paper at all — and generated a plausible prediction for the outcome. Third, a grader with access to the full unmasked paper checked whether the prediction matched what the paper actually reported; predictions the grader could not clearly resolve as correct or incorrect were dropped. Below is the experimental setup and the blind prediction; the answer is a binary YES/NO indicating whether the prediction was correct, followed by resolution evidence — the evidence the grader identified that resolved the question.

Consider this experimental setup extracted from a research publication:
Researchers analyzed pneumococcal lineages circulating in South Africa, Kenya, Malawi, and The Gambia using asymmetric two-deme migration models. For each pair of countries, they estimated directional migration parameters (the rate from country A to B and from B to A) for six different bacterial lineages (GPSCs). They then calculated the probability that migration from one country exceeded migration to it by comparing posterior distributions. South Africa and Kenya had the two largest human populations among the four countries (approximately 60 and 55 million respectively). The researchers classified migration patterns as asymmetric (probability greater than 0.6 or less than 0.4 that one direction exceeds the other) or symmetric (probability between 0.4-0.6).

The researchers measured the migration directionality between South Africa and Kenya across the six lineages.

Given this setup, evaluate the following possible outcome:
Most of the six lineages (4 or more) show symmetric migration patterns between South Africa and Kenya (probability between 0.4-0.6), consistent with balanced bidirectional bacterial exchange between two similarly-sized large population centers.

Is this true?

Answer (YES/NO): YES